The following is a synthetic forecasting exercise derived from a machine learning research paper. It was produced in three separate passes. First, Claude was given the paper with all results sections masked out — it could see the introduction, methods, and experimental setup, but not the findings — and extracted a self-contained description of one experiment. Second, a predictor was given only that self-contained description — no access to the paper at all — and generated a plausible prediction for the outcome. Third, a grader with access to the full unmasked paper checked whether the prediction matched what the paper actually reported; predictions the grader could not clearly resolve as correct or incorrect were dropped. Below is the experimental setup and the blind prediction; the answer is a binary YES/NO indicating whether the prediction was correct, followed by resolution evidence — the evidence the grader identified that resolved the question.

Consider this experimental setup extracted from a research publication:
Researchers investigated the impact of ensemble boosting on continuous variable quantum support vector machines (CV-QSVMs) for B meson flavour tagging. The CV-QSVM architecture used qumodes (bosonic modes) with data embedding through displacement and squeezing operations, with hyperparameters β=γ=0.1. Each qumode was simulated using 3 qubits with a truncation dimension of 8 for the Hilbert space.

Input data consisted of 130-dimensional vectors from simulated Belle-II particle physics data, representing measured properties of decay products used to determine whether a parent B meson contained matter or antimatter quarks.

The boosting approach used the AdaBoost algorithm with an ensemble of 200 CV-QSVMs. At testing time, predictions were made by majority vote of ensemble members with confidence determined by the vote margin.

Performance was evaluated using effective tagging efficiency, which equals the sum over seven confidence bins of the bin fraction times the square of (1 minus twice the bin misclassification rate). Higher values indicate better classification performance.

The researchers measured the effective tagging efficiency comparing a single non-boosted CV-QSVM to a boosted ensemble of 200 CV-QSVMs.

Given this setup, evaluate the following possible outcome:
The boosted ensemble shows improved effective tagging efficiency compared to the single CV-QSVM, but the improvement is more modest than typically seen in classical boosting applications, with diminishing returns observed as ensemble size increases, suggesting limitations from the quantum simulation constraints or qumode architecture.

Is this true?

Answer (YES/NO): NO